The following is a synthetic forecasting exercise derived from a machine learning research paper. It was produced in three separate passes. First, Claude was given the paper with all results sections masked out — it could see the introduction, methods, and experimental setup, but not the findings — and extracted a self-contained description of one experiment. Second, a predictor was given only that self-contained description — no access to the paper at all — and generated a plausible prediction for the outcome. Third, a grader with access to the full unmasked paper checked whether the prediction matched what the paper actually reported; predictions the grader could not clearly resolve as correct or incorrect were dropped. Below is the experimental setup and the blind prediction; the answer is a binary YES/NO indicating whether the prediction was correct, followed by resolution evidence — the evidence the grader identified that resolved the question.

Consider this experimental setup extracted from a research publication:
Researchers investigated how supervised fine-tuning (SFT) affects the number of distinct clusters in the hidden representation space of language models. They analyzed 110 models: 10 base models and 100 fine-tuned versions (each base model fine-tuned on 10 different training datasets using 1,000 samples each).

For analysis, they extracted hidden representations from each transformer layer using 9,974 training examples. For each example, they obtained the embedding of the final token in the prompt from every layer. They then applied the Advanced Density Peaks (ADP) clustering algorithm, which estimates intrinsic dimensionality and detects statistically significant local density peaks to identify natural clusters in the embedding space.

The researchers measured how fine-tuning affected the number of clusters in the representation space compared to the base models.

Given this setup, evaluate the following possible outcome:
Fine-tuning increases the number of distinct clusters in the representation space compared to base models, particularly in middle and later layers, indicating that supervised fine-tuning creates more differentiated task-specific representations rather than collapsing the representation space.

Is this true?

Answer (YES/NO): NO